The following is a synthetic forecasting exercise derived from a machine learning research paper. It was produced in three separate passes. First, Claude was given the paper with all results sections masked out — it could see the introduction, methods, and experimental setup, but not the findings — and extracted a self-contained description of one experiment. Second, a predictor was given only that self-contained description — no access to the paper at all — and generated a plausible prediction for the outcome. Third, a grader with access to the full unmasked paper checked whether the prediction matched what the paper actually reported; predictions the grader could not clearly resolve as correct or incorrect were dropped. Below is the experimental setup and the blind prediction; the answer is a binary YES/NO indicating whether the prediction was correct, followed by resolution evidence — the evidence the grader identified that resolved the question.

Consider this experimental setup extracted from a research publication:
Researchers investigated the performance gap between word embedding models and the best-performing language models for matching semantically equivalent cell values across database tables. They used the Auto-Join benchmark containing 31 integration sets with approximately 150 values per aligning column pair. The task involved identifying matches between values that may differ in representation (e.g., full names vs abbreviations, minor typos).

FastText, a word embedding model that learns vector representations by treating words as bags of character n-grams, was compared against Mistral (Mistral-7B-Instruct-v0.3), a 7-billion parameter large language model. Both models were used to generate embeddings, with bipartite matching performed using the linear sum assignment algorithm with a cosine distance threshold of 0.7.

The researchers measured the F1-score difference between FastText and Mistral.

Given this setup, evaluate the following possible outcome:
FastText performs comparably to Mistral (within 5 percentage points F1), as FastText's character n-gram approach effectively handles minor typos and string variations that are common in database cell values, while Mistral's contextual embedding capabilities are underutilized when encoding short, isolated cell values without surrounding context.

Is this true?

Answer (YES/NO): NO